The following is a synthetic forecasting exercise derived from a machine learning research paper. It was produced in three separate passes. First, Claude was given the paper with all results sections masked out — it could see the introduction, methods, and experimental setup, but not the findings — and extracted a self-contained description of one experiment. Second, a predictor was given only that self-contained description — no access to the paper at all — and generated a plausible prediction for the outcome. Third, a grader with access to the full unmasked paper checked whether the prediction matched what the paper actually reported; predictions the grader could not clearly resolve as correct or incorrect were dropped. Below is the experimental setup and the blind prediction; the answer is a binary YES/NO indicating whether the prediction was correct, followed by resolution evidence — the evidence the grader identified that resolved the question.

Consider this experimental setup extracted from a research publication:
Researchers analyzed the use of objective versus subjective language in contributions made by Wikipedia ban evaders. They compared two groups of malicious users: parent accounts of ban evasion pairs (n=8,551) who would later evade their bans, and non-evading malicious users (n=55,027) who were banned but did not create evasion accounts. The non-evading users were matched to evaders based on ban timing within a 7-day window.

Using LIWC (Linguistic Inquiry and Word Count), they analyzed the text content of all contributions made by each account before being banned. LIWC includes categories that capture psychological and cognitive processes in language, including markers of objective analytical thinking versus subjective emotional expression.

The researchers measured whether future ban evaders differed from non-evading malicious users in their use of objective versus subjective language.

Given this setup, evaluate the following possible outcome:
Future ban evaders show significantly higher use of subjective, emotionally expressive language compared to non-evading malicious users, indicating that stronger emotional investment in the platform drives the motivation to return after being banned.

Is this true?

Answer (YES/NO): NO